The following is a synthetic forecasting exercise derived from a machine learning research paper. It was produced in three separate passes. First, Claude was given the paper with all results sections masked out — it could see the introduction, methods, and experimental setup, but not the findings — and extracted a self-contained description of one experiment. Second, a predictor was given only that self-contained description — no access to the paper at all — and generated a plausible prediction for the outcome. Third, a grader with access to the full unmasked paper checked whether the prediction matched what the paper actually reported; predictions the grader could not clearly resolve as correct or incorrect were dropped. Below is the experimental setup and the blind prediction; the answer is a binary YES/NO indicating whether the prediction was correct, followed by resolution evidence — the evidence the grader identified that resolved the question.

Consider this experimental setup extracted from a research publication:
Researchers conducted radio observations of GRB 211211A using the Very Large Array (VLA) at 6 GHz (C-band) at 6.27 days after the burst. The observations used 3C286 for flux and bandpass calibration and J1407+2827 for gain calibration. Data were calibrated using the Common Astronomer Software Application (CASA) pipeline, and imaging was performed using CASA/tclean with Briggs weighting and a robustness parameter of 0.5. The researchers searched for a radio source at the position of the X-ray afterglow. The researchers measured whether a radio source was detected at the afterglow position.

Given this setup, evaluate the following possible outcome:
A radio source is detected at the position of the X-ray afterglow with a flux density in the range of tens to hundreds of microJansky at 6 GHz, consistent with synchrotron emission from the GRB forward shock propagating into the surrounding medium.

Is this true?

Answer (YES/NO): NO